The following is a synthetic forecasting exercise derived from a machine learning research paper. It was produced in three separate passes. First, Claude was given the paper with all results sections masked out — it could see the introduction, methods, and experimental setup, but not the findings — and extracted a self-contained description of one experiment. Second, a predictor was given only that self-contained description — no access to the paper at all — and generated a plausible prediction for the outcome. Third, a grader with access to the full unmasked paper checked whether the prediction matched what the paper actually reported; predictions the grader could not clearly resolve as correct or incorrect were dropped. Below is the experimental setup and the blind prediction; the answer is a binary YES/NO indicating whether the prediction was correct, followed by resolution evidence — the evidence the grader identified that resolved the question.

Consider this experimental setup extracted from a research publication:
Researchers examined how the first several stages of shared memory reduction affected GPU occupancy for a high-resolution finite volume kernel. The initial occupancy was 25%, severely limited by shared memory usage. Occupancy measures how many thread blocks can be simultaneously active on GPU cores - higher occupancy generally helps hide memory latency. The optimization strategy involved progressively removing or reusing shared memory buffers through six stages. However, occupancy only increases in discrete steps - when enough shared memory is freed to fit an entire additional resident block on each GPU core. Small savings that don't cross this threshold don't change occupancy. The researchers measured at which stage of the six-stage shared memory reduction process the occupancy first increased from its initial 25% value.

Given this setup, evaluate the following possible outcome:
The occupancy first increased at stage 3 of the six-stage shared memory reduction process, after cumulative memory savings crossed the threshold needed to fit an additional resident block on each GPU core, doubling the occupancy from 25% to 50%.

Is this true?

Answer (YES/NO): NO